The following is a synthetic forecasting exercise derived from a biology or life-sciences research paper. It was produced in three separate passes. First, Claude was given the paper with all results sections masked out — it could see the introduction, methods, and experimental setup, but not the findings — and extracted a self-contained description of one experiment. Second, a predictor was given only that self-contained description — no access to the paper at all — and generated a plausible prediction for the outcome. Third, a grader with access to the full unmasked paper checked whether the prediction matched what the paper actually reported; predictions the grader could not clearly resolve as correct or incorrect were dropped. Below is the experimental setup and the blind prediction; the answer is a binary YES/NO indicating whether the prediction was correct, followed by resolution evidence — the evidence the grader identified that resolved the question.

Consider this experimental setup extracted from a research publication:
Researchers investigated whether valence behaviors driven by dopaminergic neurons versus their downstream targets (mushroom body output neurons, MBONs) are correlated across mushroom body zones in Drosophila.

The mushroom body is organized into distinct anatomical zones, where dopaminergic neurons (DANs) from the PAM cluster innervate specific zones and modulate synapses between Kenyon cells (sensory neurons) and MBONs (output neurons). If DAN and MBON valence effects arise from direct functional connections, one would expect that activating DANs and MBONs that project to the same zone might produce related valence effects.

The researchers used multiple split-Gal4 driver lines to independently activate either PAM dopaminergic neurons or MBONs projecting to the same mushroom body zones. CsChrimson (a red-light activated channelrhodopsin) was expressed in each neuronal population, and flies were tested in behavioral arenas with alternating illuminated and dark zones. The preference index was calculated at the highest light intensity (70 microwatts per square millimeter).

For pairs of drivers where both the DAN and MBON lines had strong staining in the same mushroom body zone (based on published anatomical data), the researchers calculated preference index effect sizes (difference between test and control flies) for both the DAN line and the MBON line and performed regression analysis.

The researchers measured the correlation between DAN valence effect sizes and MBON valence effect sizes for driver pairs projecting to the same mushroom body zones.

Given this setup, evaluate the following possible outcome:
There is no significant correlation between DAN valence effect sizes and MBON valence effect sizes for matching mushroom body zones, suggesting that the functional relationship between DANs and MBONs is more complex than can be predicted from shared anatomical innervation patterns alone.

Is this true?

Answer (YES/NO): YES